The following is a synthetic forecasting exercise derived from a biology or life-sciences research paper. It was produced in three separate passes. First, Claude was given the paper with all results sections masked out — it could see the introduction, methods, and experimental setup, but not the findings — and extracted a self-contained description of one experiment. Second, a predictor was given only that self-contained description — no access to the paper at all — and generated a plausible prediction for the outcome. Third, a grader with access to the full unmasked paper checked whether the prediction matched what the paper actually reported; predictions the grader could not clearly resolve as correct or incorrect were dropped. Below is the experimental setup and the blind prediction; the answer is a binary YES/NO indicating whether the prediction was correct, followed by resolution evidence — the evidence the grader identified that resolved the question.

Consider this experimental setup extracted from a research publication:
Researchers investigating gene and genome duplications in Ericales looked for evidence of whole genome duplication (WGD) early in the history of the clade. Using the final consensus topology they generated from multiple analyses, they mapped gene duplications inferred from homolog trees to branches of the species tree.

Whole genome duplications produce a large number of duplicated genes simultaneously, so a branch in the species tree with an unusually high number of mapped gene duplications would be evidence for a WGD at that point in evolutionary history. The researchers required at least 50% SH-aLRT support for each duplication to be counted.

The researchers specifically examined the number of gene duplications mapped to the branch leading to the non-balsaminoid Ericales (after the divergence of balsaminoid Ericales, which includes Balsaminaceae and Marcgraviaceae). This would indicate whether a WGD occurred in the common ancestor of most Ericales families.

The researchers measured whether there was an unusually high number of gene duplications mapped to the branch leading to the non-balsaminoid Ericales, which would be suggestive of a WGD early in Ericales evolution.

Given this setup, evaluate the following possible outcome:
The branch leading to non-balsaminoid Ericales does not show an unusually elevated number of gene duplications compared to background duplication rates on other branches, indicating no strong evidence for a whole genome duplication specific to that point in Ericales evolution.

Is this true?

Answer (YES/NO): NO